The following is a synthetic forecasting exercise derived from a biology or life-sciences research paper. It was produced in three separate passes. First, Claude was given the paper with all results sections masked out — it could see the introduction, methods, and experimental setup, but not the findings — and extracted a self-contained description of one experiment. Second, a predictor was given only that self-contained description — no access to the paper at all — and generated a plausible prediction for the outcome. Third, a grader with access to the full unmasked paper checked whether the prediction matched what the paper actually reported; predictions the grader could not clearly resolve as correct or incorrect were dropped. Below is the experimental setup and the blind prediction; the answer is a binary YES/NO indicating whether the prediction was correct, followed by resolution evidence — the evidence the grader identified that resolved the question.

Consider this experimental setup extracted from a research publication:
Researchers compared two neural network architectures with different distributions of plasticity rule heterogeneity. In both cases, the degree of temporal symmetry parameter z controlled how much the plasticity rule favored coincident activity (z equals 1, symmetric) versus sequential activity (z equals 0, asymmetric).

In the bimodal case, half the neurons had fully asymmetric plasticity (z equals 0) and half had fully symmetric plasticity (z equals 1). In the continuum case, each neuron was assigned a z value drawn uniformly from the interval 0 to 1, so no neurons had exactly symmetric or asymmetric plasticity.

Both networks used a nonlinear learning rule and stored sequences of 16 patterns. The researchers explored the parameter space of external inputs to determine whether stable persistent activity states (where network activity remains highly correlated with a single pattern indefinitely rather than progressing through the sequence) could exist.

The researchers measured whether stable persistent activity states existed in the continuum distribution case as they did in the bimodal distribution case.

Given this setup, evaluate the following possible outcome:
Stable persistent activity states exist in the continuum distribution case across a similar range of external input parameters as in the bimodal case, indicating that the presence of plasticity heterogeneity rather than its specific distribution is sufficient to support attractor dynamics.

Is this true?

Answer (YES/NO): NO